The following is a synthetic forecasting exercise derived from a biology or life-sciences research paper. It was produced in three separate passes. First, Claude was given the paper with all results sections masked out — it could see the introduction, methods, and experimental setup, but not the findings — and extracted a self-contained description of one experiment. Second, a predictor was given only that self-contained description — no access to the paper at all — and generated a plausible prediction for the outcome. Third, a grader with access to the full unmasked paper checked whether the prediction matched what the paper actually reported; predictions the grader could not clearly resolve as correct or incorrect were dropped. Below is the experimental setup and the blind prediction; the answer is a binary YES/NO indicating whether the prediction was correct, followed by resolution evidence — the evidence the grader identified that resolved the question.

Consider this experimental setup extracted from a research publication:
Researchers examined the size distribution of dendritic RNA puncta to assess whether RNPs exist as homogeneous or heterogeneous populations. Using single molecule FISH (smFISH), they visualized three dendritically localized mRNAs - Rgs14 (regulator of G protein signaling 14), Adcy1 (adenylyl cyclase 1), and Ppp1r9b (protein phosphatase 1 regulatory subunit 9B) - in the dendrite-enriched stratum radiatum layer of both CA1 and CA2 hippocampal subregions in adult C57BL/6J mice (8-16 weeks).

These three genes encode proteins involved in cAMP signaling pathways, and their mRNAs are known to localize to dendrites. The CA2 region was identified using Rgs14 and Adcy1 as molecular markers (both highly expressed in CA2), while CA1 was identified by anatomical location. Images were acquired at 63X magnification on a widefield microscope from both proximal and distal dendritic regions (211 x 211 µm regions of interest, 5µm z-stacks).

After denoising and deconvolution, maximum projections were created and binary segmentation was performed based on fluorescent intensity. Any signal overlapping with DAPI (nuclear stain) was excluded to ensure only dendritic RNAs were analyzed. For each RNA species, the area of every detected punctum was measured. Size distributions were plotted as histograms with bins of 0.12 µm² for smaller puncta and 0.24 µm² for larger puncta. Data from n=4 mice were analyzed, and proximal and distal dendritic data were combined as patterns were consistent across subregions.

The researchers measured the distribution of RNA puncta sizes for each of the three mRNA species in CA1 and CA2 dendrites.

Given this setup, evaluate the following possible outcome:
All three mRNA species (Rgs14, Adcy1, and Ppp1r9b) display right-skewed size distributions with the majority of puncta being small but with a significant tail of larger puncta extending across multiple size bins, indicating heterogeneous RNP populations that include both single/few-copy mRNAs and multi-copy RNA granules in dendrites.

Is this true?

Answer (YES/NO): NO